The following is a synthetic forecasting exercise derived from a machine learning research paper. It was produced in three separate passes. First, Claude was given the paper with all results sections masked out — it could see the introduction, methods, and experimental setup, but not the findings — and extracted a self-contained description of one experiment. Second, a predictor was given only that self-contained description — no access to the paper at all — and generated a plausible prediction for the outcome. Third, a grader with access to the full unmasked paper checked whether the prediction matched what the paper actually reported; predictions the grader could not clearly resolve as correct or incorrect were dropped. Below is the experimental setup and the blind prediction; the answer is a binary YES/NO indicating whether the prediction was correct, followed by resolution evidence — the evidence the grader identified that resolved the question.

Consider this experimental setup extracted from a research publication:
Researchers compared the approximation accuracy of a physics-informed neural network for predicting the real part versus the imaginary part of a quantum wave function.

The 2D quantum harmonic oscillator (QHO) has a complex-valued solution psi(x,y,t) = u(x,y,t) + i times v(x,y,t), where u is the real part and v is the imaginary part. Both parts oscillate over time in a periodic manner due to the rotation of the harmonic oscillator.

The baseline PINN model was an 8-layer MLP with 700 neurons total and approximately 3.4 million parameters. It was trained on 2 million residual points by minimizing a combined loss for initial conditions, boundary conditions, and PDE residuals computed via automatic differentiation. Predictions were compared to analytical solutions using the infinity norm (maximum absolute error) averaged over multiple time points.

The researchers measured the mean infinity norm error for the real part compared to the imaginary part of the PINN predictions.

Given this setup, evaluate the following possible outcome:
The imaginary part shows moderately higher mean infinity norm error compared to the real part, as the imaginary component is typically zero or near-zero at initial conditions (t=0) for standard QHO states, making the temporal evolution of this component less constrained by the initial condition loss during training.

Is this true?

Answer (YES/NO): NO